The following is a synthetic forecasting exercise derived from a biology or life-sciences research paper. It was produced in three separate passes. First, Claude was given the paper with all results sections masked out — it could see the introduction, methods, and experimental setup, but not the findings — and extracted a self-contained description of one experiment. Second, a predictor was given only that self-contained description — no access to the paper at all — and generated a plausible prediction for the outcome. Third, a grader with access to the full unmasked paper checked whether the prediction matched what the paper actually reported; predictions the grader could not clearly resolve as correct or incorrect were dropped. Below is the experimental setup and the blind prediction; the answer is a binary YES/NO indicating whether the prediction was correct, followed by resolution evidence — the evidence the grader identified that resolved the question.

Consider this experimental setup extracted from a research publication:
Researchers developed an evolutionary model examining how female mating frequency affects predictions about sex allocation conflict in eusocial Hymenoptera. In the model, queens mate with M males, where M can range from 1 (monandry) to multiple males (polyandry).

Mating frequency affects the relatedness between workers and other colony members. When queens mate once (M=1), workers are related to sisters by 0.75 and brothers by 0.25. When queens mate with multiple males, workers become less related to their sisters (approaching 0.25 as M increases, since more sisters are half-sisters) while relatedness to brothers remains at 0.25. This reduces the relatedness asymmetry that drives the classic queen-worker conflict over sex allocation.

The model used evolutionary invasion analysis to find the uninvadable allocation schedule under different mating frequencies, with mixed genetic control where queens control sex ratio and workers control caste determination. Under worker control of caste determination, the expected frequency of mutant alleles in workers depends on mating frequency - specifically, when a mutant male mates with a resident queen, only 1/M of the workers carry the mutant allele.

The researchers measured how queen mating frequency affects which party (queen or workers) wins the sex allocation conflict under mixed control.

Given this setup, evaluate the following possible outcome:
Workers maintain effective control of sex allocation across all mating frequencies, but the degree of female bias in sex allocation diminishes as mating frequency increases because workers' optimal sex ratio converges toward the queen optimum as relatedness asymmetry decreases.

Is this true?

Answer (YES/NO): NO